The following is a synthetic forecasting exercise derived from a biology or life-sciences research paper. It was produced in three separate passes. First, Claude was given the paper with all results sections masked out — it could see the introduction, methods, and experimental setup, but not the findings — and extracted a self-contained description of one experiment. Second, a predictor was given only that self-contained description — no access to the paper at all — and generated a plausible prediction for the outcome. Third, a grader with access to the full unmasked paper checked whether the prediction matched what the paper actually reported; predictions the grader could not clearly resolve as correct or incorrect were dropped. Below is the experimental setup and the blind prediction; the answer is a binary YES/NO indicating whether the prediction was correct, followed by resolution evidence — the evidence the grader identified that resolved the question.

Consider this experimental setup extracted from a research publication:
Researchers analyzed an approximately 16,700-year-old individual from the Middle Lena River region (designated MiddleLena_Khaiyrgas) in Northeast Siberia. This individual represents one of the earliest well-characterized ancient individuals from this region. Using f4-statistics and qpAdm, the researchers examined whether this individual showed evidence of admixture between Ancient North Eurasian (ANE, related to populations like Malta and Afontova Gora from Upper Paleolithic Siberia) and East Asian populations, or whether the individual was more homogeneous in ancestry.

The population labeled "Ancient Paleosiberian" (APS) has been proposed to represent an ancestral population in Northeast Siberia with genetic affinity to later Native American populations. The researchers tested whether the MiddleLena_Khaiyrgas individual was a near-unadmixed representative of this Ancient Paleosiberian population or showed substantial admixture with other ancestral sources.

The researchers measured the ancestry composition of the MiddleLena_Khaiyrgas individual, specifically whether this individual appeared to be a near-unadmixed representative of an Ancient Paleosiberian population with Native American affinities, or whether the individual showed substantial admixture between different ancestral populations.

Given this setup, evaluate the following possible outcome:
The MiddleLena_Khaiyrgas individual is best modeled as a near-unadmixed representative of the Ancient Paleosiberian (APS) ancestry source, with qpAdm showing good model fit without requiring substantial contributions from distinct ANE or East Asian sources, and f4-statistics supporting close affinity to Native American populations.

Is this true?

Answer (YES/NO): YES